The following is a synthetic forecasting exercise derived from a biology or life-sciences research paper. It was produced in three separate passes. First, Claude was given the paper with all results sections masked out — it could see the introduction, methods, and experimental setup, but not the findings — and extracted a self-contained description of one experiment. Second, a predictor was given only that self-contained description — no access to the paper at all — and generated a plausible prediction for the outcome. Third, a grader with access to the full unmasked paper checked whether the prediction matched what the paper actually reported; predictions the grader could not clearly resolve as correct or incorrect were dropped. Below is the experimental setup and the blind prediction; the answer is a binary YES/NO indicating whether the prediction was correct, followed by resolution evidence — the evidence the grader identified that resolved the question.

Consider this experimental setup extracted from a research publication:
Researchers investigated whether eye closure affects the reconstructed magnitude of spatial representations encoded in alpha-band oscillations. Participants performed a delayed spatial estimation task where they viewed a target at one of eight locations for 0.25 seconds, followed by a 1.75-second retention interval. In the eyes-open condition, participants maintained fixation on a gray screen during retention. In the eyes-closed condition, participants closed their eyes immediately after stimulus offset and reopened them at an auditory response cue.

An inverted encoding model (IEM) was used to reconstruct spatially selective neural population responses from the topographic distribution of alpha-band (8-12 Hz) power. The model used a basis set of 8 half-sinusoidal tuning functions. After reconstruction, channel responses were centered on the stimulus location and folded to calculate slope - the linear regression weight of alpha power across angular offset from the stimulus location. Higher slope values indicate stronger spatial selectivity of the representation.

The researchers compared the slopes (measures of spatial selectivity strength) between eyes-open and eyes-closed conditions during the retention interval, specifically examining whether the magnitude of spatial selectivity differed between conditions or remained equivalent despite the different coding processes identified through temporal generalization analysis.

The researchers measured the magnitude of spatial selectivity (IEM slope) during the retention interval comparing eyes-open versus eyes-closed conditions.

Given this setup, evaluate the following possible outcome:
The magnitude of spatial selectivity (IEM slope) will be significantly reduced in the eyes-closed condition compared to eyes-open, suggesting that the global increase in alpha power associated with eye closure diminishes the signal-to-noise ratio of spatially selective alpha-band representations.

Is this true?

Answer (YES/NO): NO